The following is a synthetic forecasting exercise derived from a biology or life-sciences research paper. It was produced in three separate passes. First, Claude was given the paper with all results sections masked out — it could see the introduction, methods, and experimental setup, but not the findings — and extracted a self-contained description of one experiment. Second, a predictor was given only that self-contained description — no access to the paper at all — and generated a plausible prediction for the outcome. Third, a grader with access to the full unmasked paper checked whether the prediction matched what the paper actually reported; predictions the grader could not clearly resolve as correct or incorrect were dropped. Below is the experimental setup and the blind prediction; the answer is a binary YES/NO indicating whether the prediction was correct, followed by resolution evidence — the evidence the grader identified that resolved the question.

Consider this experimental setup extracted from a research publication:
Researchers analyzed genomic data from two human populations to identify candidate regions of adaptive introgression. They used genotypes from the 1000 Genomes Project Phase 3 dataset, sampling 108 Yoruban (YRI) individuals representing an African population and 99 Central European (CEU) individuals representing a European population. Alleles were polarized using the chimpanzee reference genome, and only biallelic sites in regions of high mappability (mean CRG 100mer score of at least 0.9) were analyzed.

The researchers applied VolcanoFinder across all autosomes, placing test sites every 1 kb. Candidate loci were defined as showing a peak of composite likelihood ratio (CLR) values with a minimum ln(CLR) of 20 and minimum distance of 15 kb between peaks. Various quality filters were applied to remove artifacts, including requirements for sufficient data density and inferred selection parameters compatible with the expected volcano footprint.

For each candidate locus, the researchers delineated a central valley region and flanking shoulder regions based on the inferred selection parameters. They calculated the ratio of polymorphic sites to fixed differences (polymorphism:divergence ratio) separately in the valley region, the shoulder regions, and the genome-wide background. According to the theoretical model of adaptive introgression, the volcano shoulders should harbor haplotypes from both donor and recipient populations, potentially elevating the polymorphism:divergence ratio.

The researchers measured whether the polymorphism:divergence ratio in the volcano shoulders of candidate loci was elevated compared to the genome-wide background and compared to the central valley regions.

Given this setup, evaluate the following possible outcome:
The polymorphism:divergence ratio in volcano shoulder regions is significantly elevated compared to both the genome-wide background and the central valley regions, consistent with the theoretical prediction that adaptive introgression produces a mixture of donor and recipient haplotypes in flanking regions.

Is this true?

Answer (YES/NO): YES